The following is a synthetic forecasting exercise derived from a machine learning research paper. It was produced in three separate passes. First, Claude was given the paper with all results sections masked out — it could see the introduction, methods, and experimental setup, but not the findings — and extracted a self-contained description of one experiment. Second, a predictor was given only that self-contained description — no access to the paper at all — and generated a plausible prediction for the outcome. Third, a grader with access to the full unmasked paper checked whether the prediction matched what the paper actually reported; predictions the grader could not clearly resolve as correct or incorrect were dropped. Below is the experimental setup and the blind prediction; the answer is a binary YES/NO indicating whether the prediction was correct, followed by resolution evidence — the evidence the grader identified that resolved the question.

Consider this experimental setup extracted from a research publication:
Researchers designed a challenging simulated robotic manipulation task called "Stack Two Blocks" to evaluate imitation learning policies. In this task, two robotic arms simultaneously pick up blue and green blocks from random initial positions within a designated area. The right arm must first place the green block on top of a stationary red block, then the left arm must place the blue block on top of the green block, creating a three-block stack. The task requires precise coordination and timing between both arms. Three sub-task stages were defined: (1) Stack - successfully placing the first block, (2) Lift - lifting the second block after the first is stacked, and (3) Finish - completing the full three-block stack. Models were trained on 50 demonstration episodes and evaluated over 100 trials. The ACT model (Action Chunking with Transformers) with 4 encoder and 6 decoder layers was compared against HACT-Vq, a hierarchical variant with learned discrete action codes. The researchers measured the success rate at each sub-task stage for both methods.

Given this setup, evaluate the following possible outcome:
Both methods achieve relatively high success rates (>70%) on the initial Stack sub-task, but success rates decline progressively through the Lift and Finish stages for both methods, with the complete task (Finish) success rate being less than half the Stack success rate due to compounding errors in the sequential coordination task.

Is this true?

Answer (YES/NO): NO